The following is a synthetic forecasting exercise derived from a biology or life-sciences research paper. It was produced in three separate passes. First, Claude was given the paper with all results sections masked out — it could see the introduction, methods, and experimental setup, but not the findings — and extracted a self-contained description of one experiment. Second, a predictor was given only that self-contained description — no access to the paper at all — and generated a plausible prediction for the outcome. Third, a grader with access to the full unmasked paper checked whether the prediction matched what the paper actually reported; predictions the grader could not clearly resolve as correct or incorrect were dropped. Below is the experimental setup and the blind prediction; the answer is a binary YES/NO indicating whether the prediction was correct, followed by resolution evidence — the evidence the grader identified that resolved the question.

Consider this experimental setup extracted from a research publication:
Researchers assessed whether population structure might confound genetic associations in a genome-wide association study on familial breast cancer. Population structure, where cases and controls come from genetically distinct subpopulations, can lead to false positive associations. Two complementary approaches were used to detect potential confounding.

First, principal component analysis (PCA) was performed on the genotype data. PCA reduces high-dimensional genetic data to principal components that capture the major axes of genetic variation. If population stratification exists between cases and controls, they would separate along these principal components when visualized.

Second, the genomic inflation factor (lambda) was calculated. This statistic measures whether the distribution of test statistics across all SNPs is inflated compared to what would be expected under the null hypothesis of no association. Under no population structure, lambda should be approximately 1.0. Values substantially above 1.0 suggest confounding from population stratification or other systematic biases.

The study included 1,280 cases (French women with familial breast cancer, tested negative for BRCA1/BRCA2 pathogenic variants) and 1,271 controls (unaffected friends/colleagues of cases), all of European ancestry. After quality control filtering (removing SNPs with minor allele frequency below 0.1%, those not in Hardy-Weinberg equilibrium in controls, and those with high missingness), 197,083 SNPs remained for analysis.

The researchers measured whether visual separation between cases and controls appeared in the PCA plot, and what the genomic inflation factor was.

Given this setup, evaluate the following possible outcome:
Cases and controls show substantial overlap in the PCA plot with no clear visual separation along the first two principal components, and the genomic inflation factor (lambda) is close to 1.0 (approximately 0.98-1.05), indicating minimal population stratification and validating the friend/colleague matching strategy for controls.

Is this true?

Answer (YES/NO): YES